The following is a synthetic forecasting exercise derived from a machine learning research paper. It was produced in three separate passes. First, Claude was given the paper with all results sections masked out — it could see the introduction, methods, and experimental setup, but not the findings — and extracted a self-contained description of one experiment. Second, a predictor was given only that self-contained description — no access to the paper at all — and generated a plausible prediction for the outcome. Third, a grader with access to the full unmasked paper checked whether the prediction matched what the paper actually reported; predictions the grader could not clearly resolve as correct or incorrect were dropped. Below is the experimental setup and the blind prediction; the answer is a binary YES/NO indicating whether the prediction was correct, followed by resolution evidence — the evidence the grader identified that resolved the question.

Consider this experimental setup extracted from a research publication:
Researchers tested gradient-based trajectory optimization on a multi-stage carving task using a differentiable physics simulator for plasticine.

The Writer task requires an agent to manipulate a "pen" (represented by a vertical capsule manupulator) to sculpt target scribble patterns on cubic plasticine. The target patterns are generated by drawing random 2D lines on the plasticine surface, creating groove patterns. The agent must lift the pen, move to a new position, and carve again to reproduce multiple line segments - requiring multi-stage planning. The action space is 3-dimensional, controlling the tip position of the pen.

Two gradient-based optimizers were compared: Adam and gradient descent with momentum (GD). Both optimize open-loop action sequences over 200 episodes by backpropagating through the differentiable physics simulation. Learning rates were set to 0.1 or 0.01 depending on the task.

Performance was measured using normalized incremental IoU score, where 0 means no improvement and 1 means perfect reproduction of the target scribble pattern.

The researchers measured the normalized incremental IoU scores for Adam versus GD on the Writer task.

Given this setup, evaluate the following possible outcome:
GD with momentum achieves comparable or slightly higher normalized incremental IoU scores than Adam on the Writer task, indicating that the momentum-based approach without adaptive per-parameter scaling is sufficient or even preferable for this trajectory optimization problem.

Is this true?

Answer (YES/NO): YES